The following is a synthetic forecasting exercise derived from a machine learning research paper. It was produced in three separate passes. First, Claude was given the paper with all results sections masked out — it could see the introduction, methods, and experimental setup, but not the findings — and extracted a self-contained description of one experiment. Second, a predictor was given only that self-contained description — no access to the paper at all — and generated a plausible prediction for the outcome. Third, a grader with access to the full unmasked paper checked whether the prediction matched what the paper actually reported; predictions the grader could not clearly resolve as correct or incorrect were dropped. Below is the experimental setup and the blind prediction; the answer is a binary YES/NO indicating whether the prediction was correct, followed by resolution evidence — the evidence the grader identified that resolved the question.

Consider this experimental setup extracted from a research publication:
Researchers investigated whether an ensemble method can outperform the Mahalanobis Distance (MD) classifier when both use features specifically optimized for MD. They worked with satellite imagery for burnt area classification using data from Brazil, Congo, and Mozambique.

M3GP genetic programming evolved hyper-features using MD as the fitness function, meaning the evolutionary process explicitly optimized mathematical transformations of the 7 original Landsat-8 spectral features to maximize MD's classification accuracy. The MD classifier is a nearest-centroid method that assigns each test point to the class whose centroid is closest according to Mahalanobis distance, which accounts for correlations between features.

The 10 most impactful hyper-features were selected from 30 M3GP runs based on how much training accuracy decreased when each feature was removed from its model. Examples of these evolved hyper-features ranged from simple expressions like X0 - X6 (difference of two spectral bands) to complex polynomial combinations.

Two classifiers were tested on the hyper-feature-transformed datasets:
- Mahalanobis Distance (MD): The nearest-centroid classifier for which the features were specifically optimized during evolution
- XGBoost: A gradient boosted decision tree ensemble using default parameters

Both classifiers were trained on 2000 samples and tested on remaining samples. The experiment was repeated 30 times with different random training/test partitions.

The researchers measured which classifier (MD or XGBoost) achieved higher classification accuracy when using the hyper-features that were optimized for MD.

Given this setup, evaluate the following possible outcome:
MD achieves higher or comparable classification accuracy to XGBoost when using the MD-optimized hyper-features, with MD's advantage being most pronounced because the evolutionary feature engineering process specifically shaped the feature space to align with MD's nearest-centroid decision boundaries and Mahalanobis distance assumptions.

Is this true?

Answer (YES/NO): NO